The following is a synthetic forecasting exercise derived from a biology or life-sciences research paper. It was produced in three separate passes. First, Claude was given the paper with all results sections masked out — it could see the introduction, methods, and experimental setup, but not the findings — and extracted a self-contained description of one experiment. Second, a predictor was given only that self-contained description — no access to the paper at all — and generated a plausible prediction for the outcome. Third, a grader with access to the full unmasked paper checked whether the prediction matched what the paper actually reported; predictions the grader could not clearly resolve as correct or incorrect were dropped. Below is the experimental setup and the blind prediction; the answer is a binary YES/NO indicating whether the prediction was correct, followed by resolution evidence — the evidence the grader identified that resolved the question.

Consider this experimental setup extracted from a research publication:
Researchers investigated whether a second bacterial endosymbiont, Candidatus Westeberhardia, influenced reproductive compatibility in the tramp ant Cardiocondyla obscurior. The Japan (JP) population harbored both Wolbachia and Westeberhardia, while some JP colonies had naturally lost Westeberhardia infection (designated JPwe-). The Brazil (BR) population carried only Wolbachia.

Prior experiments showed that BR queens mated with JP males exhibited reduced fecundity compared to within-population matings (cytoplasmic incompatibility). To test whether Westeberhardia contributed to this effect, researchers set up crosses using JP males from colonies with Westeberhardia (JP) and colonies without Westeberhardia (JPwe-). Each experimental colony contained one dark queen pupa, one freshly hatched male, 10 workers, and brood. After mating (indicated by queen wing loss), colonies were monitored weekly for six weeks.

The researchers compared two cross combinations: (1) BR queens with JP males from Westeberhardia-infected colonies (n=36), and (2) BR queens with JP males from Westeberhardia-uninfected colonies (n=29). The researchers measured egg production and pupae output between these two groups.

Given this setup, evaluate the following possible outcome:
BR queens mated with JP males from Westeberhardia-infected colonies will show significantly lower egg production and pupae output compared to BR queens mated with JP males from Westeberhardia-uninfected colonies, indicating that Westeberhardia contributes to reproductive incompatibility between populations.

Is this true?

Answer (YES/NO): NO